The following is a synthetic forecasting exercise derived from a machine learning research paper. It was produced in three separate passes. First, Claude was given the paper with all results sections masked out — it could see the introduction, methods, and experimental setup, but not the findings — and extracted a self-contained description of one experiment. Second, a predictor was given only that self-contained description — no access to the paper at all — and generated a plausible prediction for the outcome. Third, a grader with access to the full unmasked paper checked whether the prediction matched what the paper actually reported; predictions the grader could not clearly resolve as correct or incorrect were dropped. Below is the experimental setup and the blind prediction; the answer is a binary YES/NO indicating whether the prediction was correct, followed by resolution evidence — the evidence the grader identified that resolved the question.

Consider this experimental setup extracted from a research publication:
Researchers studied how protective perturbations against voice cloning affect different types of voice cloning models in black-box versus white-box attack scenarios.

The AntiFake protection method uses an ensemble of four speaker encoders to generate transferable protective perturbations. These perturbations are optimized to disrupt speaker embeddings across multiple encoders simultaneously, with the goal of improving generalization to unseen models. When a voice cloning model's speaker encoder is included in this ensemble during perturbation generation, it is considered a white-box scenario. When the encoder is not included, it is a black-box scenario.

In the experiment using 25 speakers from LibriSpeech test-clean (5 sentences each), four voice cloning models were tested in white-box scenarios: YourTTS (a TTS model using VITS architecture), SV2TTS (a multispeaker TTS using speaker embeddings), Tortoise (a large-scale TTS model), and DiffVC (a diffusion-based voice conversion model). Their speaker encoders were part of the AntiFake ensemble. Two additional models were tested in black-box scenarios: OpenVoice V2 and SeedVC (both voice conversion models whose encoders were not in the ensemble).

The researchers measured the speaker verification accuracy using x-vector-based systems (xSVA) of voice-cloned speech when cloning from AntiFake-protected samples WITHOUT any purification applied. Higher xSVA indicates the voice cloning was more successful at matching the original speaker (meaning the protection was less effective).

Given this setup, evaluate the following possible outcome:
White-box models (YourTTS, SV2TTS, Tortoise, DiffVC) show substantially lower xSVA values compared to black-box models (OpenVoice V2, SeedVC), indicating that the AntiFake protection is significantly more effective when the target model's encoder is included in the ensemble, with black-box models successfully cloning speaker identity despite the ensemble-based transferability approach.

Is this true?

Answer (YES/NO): YES